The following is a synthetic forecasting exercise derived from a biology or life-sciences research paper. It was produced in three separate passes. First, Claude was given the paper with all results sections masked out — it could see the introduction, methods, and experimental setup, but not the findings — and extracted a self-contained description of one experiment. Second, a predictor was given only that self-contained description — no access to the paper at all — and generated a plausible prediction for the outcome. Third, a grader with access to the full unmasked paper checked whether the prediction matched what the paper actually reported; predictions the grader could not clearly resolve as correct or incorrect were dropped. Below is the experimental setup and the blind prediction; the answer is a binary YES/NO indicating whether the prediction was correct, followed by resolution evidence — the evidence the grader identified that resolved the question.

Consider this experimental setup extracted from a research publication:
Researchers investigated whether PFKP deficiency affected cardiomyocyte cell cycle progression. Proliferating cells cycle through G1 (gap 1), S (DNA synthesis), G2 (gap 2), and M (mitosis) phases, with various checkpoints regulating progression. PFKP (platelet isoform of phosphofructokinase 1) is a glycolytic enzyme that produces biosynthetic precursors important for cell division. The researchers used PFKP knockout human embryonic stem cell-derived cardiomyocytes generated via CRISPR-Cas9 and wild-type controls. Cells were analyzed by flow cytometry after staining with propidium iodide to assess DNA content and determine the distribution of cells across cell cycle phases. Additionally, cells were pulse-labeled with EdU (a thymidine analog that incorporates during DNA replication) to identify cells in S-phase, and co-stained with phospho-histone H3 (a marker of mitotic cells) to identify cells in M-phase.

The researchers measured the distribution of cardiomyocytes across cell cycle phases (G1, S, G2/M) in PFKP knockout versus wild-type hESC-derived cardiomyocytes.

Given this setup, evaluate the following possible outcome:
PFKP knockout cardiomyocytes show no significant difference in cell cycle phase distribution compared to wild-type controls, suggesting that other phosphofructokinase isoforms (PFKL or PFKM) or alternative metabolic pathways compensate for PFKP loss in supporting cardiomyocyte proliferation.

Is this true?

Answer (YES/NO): NO